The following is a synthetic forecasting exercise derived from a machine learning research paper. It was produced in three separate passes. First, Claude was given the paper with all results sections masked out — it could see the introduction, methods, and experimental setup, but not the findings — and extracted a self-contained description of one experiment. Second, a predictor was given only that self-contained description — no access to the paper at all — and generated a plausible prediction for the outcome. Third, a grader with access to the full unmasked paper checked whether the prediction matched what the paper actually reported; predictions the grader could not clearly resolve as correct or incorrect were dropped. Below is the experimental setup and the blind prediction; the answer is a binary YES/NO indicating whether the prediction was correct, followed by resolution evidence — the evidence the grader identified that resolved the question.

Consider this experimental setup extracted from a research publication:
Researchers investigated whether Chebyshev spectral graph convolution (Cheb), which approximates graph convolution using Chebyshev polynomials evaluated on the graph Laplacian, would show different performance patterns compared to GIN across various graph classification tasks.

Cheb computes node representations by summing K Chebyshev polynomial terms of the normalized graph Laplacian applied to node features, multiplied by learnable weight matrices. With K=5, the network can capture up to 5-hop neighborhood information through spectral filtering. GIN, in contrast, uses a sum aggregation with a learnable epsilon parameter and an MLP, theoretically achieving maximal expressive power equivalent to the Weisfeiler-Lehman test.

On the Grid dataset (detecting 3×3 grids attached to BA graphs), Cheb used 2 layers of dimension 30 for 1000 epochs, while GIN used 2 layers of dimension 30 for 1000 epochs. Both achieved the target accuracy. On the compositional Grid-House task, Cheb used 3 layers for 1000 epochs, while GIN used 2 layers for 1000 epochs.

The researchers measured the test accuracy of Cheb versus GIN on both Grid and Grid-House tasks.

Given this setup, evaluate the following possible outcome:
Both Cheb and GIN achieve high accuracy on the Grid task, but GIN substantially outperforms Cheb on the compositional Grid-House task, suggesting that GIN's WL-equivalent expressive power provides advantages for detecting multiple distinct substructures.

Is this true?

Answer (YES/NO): NO